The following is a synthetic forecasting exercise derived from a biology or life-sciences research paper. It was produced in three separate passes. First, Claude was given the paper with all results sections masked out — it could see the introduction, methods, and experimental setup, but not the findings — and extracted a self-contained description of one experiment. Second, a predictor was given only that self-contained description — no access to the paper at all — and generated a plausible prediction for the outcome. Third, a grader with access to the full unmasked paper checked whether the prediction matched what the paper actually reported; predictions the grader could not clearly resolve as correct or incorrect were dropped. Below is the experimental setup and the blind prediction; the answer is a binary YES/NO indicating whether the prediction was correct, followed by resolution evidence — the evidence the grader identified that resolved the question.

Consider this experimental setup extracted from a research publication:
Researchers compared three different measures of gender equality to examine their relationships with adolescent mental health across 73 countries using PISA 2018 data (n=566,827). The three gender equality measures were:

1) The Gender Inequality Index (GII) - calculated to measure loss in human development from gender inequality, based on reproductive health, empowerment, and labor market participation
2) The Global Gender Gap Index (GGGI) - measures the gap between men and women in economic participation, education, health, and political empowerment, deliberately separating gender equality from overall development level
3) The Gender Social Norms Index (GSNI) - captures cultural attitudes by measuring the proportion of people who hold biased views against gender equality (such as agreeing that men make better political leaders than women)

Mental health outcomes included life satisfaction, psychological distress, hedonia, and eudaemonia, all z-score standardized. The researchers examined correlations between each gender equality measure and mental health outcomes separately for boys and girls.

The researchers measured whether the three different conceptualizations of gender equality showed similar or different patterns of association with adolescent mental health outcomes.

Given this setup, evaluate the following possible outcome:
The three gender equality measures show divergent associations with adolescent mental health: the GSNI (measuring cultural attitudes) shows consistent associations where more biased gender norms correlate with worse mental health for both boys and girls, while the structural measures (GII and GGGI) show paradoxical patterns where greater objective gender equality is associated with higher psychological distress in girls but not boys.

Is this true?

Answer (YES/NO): NO